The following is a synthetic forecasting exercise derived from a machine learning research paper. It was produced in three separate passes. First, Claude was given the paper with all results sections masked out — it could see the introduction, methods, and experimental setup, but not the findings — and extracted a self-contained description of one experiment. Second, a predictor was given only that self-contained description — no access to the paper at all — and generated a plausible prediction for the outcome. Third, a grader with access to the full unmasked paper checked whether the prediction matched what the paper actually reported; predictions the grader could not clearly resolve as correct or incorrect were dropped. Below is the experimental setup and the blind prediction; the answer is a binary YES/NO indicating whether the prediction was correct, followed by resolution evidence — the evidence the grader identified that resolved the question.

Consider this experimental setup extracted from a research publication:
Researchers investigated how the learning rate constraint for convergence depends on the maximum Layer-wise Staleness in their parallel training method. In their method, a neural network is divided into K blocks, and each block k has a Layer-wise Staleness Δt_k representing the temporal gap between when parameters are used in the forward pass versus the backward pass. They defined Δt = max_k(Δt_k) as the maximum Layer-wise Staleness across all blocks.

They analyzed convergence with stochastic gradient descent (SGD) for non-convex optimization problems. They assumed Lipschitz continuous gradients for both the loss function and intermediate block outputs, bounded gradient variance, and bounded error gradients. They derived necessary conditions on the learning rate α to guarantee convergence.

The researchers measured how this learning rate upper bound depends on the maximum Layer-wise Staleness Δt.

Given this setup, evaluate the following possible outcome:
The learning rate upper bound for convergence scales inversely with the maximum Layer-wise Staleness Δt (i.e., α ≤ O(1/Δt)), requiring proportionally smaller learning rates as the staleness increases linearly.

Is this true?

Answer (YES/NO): NO